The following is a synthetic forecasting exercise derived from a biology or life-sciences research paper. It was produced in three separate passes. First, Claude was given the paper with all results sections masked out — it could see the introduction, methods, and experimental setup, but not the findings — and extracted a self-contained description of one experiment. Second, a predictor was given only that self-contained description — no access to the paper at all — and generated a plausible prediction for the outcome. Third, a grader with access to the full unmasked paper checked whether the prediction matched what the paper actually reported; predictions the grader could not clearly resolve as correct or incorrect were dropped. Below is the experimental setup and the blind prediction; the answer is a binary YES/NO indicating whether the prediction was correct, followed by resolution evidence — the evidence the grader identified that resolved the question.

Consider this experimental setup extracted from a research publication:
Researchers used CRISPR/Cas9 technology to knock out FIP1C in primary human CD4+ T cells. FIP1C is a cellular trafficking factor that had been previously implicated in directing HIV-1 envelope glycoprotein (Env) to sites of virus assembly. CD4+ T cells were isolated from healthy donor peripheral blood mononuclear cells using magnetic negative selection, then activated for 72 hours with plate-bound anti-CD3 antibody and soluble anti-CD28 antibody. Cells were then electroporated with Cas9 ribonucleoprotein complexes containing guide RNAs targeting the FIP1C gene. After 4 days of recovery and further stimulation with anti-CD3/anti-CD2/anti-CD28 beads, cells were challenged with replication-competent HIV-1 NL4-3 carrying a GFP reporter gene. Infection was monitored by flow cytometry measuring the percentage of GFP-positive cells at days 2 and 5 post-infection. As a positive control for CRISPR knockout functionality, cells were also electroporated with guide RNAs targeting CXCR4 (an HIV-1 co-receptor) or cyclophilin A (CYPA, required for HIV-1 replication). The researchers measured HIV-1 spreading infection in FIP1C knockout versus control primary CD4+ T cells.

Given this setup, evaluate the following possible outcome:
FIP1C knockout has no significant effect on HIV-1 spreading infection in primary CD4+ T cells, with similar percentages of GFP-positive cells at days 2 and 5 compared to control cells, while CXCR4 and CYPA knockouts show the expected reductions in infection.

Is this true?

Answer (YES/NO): YES